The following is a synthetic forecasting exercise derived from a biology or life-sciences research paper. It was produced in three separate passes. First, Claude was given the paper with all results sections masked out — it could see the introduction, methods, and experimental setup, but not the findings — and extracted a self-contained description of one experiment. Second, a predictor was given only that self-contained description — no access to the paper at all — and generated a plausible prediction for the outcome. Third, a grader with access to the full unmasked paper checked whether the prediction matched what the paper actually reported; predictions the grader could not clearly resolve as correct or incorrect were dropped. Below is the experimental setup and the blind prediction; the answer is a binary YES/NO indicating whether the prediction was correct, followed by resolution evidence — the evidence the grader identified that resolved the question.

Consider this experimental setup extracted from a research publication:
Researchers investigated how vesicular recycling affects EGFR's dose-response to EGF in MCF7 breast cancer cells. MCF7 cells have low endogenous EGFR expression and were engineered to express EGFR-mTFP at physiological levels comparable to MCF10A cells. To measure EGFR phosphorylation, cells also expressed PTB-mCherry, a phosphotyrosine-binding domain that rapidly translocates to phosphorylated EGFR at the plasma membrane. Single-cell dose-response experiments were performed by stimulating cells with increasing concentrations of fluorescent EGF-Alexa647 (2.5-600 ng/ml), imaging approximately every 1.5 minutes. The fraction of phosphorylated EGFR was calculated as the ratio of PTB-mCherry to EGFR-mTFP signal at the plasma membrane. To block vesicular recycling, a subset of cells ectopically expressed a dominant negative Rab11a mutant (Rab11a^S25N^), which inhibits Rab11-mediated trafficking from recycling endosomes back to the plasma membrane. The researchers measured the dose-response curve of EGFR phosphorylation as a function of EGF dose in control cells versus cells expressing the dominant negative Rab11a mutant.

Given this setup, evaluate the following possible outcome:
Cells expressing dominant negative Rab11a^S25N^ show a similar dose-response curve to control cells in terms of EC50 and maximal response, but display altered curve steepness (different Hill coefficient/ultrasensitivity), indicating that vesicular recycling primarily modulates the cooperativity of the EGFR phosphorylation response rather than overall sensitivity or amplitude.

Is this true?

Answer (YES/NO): YES